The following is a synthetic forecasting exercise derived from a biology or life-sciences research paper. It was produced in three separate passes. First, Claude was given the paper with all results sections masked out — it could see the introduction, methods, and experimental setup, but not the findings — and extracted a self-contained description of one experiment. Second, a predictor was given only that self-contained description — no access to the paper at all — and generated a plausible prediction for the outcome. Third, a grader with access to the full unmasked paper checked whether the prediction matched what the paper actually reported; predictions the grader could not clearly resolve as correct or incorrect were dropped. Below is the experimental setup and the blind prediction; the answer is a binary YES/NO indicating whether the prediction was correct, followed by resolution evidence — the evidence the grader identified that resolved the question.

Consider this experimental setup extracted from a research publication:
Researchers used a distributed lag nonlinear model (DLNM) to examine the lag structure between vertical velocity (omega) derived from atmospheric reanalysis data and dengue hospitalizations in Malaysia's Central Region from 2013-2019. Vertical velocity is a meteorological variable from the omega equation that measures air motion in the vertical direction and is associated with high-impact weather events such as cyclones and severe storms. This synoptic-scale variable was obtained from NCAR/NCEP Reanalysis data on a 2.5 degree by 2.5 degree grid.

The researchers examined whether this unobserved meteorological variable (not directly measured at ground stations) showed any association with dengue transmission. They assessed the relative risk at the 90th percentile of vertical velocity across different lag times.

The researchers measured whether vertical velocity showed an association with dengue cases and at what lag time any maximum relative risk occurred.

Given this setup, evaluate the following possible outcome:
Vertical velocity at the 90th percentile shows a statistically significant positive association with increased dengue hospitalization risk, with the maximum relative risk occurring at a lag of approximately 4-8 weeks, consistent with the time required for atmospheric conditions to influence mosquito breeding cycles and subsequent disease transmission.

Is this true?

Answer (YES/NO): NO